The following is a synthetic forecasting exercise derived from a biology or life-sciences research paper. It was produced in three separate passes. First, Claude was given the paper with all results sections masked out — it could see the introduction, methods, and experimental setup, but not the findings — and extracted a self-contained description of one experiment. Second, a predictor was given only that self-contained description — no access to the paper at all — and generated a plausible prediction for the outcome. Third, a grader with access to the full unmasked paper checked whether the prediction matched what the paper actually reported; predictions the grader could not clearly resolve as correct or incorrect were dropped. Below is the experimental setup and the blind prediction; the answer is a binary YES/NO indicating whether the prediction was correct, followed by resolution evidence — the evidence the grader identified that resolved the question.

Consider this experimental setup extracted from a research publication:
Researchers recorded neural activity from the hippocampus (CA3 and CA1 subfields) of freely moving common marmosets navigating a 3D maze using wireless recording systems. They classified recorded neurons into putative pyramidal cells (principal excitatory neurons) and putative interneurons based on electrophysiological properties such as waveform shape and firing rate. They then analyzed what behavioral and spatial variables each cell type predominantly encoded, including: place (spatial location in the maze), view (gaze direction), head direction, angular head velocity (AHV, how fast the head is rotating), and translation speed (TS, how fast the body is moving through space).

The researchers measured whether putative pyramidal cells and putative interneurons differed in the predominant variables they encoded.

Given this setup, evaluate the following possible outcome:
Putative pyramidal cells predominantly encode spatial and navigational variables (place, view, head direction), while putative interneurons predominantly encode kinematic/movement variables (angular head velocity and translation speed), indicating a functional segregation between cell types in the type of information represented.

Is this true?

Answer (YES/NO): YES